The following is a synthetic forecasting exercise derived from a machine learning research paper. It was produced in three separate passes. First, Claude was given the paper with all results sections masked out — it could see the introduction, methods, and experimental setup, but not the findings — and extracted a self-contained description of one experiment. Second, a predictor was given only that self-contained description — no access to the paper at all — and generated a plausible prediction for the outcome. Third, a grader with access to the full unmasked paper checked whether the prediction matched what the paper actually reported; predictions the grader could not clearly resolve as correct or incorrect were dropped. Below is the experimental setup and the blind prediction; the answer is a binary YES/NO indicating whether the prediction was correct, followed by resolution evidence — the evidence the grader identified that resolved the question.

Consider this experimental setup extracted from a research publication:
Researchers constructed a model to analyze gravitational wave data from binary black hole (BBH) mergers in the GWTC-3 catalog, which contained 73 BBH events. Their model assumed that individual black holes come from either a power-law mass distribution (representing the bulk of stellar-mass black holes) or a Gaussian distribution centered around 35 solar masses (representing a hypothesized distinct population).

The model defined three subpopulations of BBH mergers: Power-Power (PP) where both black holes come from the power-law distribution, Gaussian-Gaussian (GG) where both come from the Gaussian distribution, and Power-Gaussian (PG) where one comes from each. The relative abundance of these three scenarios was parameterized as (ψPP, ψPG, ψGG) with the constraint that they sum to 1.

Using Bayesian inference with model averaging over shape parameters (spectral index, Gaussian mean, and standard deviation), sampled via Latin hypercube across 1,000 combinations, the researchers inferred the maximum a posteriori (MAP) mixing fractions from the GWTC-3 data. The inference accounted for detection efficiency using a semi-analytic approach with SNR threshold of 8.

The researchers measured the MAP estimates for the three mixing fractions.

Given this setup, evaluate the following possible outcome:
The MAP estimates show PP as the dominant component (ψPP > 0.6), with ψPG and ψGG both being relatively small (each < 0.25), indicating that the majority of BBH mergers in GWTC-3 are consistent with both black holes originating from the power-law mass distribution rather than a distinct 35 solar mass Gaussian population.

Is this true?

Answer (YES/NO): YES